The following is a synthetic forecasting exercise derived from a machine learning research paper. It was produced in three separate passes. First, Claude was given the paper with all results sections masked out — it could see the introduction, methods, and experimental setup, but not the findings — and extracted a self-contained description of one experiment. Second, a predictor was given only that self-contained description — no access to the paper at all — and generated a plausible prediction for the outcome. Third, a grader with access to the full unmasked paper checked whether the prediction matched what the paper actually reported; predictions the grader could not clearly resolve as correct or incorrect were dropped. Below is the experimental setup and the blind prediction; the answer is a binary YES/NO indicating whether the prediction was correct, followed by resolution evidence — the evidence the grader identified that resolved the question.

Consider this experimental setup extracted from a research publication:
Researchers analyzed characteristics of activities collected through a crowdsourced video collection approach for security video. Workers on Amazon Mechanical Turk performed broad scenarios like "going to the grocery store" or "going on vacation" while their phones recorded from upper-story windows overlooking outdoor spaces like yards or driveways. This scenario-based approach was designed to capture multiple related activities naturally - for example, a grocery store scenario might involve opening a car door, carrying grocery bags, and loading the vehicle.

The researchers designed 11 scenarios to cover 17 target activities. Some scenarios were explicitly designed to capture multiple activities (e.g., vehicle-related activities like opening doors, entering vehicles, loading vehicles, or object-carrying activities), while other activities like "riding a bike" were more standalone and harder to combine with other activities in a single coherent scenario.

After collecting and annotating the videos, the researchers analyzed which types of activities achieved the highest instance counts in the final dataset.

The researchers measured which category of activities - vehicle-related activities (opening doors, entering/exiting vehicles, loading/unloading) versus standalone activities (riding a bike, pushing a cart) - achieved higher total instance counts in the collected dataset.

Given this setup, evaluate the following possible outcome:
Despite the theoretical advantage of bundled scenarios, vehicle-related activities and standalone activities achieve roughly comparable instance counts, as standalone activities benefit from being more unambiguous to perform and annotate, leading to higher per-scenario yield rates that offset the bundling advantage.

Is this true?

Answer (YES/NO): NO